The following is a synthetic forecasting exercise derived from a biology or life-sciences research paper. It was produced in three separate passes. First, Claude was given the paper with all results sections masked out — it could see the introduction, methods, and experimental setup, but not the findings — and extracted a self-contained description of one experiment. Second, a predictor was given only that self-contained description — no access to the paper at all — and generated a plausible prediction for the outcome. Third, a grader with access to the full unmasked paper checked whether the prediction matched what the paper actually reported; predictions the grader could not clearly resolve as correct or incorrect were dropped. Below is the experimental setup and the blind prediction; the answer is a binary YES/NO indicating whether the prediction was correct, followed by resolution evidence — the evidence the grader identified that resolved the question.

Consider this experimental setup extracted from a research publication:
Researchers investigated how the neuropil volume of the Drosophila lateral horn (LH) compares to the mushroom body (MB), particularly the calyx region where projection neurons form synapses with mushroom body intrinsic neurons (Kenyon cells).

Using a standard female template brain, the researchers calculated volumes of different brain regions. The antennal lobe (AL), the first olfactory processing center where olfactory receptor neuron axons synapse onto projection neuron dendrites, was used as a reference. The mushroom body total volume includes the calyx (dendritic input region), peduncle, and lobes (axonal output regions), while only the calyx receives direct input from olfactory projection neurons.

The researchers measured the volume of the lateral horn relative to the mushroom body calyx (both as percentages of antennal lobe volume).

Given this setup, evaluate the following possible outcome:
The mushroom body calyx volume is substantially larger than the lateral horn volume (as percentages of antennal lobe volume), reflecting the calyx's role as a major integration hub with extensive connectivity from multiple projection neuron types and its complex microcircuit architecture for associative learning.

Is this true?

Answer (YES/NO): NO